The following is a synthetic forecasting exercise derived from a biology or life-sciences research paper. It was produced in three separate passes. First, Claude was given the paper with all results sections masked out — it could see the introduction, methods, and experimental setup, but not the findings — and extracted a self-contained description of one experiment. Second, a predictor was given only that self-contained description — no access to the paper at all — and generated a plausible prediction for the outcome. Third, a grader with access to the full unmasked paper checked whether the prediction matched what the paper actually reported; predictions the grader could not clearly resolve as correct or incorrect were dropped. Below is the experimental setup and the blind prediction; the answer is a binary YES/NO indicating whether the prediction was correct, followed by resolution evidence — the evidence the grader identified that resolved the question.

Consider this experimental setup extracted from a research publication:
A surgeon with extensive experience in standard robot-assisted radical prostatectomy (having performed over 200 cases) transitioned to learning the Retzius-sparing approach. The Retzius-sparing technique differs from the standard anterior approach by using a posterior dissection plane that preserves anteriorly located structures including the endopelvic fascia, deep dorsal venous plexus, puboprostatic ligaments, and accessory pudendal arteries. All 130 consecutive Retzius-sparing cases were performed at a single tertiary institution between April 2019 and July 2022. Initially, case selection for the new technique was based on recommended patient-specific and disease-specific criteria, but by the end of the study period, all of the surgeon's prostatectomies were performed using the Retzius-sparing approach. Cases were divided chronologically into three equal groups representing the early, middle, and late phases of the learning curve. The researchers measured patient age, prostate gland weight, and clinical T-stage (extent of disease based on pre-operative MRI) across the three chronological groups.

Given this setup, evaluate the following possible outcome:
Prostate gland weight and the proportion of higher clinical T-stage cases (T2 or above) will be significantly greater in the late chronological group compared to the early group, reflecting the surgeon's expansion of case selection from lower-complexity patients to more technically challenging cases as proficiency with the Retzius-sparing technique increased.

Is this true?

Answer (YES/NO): NO